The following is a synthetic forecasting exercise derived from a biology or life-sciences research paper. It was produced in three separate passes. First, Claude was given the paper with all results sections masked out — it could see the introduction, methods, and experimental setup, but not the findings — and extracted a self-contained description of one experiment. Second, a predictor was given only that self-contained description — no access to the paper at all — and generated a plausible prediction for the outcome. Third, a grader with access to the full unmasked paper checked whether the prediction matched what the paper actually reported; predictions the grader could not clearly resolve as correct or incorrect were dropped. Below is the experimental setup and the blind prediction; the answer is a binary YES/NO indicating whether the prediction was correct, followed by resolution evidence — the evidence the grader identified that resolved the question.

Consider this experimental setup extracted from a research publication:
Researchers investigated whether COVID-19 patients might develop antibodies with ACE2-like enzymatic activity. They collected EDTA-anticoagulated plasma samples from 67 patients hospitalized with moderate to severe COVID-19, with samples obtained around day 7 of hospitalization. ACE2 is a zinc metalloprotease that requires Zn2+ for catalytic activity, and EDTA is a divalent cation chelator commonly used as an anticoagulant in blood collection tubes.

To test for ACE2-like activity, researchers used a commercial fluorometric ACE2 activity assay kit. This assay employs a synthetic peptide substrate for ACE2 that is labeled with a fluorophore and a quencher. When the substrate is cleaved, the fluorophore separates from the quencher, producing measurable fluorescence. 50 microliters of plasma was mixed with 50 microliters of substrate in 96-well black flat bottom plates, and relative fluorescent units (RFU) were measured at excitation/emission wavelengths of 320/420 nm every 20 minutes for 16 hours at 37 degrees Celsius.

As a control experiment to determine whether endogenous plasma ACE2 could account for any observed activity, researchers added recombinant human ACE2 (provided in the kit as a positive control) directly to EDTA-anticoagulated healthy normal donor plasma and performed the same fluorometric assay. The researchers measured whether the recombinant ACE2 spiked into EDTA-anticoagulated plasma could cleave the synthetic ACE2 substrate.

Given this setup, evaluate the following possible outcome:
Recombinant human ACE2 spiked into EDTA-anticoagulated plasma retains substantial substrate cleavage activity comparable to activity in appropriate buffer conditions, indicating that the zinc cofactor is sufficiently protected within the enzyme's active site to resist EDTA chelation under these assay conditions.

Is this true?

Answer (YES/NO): NO